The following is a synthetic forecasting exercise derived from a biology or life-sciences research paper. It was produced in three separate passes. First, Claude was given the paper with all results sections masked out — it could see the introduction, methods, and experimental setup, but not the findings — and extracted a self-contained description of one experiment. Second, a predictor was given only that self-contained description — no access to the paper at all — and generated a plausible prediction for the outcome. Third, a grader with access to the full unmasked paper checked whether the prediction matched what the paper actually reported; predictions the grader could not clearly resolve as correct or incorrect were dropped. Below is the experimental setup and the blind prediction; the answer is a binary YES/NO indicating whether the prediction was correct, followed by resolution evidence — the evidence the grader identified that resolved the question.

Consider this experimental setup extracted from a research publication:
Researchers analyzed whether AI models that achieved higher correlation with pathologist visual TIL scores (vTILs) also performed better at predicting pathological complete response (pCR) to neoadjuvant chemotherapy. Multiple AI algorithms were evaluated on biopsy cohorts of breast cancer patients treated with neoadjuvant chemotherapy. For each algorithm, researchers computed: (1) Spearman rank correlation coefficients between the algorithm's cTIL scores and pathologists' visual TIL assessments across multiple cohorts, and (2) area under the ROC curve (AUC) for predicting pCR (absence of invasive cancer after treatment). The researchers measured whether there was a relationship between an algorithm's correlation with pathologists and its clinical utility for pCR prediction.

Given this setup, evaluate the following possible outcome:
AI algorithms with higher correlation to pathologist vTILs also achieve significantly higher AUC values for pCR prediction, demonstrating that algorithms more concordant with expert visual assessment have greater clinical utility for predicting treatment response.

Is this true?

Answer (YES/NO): YES